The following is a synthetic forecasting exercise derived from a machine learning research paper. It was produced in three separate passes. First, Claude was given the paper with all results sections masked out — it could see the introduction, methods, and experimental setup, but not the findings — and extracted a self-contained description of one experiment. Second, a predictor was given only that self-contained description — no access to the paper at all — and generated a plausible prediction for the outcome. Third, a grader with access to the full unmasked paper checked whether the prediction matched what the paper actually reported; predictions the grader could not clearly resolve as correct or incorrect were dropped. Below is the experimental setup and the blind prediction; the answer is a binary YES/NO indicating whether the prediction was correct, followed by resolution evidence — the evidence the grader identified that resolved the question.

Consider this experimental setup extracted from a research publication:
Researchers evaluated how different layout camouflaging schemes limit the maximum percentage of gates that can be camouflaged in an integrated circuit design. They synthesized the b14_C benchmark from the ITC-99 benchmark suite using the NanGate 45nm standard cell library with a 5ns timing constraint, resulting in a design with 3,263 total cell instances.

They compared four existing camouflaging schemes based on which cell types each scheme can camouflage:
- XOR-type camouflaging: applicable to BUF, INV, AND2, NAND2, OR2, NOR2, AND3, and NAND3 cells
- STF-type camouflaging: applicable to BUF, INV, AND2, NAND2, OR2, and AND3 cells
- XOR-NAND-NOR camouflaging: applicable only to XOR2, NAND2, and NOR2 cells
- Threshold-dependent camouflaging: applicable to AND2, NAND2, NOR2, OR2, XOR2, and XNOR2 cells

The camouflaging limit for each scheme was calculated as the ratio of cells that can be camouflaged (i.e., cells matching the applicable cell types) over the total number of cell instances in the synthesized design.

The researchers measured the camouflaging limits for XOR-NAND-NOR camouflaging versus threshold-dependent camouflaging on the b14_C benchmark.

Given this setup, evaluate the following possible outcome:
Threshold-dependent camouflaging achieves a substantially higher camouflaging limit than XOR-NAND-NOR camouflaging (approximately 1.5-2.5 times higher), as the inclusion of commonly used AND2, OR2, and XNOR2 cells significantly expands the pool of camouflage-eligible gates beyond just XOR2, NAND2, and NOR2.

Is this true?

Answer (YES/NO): YES